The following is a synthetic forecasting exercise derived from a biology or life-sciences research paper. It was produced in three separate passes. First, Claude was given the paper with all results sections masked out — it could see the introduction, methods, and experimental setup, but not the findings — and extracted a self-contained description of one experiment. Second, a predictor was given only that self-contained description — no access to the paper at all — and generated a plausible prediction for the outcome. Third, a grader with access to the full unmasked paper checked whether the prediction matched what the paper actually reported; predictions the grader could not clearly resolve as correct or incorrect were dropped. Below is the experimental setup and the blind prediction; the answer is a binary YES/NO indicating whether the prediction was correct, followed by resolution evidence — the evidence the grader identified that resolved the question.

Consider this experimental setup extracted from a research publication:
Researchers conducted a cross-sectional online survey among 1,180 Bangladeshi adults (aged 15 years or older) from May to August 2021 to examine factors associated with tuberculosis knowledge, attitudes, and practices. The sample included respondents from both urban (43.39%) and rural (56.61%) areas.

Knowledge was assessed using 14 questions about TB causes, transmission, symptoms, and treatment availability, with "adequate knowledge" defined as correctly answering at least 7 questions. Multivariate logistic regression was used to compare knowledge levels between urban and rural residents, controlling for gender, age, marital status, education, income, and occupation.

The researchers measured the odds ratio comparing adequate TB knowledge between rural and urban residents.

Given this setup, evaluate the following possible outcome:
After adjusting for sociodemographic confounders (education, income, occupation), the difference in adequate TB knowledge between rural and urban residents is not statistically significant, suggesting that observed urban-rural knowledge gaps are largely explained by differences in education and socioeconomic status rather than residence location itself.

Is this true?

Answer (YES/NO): NO